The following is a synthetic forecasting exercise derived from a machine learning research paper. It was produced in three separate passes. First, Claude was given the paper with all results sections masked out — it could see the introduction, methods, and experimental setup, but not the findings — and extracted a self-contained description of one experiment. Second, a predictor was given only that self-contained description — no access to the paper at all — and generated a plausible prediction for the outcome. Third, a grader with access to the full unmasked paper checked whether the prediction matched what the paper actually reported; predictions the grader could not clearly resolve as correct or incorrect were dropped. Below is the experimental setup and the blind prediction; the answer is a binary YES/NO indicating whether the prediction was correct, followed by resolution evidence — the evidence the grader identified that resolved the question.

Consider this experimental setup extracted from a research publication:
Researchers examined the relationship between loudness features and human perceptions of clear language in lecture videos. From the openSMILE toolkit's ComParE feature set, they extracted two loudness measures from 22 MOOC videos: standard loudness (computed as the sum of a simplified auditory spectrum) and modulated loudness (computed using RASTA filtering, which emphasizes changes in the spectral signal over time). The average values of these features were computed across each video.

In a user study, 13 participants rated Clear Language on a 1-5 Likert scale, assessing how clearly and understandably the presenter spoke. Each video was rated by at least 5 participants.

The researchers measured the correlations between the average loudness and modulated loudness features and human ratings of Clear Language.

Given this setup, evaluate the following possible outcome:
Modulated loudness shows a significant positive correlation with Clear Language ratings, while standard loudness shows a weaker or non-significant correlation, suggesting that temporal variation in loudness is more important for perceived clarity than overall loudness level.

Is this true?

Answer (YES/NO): NO